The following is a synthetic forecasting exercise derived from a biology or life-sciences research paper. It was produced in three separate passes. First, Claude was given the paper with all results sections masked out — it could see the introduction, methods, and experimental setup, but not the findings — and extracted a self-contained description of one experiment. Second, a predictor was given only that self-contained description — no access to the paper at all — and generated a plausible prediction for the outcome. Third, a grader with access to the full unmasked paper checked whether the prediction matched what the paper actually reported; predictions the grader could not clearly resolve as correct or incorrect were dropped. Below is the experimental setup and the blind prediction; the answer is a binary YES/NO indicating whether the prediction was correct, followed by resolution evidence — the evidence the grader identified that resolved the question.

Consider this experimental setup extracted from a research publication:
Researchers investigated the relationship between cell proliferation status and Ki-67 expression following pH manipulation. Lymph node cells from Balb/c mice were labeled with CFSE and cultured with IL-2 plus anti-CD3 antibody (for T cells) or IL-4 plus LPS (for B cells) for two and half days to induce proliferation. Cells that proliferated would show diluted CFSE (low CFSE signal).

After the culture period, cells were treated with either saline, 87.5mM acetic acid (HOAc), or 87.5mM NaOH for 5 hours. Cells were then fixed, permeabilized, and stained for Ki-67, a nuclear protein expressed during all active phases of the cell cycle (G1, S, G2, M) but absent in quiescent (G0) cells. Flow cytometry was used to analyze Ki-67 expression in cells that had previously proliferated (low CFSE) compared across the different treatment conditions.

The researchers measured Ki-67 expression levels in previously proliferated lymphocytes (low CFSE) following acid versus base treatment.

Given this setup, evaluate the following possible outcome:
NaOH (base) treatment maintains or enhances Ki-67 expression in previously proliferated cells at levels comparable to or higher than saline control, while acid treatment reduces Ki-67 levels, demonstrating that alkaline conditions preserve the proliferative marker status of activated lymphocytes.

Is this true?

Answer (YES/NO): YES